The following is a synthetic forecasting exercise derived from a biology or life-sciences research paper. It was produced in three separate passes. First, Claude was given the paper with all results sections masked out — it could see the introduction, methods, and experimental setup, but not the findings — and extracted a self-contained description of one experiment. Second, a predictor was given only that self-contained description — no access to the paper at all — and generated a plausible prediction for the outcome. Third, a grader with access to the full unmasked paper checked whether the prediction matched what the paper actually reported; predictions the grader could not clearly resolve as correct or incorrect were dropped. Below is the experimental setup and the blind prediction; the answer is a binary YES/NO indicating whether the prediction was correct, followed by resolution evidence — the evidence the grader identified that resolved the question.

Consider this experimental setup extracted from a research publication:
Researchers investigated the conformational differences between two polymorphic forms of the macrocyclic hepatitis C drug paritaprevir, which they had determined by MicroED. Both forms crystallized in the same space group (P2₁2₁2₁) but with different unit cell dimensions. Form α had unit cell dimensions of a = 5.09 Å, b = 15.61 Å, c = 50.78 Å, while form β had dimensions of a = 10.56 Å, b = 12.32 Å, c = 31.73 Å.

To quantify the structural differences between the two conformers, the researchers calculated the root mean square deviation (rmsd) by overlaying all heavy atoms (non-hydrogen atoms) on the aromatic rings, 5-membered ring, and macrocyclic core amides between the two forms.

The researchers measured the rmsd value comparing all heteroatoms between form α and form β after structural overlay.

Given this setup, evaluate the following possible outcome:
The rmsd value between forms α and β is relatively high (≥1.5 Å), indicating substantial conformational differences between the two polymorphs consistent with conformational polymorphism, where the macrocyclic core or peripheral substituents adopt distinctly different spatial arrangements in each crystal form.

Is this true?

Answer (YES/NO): NO